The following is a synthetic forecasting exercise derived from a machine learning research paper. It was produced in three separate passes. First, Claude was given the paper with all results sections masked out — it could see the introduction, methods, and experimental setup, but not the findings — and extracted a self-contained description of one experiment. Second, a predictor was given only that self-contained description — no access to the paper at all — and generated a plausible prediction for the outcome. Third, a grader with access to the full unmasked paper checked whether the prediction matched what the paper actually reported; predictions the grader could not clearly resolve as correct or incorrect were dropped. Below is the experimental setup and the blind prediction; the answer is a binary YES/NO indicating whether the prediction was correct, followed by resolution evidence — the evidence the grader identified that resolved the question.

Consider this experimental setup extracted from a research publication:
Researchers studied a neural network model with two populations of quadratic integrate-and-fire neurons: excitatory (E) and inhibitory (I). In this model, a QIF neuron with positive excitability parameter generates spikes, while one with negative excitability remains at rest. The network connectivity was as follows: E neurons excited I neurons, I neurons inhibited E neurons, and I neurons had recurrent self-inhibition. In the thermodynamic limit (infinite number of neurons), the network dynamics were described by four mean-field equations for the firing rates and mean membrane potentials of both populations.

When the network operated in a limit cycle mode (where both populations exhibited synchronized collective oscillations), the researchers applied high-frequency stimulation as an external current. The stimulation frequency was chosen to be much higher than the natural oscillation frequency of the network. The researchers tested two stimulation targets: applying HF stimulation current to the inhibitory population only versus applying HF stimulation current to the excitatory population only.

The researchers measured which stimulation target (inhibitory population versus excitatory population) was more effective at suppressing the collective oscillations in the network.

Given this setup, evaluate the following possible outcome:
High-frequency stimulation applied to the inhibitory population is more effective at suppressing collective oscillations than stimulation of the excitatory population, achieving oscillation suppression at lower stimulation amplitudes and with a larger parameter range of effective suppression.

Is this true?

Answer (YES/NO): YES